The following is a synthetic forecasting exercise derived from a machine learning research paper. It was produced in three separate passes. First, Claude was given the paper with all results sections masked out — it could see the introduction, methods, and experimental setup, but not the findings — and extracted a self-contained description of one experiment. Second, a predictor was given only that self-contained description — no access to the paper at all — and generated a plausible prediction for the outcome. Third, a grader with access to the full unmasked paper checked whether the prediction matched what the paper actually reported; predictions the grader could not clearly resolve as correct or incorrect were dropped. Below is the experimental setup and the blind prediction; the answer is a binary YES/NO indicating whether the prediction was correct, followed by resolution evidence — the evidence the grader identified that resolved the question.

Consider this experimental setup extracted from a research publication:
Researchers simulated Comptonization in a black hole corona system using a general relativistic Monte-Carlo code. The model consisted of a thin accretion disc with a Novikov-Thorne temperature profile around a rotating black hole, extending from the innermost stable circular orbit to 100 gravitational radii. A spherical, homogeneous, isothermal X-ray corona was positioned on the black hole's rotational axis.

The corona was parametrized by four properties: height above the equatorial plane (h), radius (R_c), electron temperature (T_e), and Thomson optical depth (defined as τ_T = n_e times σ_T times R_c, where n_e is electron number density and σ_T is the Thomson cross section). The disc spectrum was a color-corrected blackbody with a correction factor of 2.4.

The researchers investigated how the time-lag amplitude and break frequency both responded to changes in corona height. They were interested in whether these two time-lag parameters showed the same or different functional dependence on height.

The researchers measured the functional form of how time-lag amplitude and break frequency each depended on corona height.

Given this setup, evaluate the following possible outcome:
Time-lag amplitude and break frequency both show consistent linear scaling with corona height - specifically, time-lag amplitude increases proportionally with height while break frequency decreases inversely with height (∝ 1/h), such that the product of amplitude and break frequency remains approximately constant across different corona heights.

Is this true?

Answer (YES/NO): NO